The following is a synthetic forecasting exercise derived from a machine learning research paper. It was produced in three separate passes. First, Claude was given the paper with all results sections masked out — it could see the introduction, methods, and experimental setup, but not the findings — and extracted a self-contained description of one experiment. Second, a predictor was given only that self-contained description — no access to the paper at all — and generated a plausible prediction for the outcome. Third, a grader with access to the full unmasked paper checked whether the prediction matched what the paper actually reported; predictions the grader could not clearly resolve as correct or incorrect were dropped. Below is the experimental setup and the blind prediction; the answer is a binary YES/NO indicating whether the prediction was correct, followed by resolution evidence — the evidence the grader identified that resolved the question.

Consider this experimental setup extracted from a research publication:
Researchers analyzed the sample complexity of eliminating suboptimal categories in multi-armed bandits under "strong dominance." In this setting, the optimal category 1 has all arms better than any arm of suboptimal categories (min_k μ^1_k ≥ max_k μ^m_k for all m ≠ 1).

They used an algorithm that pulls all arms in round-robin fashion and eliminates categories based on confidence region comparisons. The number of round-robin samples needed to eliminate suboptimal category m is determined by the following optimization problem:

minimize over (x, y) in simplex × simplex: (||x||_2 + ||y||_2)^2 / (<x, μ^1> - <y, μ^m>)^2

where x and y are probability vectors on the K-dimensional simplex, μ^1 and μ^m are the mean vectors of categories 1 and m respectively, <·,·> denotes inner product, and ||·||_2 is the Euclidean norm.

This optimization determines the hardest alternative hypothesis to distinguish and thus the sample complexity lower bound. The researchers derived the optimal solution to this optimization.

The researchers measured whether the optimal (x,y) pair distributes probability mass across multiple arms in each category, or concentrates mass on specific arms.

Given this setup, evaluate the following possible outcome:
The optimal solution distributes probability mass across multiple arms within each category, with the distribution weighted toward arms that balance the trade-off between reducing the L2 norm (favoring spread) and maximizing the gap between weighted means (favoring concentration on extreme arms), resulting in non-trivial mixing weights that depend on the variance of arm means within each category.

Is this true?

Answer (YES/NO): NO